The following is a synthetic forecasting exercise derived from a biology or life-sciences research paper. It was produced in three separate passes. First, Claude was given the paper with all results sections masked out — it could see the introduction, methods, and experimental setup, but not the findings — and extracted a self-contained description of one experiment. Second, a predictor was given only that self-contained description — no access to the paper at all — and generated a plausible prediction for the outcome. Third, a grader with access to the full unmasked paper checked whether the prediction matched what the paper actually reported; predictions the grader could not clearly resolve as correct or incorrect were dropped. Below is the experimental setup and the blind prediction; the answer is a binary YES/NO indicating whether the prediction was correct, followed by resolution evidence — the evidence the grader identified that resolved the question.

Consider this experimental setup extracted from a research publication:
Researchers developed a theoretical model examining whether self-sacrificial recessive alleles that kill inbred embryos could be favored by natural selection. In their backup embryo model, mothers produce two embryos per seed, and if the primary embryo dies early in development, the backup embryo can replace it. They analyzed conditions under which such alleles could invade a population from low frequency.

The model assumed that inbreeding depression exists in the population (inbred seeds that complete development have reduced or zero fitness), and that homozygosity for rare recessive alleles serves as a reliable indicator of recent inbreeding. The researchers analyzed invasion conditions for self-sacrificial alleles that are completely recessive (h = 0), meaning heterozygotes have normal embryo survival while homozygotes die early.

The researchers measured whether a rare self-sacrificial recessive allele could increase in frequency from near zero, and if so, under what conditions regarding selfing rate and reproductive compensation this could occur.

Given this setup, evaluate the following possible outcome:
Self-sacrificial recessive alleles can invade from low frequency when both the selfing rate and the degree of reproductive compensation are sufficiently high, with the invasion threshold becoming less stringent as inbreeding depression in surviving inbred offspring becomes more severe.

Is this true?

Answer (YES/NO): NO